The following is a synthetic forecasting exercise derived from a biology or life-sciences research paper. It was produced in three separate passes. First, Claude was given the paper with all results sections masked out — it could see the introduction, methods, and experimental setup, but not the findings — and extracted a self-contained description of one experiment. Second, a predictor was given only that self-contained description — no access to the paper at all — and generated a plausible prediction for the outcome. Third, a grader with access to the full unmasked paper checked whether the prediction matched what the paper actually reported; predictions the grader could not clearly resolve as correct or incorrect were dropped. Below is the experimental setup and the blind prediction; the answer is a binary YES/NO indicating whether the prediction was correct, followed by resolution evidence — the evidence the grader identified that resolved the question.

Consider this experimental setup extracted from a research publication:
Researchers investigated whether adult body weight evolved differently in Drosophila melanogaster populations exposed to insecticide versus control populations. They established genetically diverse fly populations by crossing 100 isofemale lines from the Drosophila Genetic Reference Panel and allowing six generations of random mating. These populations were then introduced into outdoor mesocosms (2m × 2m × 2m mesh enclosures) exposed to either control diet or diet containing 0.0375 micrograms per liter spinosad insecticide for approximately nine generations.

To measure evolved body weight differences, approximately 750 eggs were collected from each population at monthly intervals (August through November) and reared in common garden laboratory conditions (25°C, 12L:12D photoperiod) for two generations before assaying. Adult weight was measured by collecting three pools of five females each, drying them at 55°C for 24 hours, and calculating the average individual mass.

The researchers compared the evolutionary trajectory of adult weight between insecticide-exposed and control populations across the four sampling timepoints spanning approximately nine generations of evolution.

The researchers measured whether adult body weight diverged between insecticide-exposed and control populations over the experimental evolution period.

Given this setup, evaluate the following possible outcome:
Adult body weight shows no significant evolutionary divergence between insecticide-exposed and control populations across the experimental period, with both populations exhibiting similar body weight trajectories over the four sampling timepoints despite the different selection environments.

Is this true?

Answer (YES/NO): YES